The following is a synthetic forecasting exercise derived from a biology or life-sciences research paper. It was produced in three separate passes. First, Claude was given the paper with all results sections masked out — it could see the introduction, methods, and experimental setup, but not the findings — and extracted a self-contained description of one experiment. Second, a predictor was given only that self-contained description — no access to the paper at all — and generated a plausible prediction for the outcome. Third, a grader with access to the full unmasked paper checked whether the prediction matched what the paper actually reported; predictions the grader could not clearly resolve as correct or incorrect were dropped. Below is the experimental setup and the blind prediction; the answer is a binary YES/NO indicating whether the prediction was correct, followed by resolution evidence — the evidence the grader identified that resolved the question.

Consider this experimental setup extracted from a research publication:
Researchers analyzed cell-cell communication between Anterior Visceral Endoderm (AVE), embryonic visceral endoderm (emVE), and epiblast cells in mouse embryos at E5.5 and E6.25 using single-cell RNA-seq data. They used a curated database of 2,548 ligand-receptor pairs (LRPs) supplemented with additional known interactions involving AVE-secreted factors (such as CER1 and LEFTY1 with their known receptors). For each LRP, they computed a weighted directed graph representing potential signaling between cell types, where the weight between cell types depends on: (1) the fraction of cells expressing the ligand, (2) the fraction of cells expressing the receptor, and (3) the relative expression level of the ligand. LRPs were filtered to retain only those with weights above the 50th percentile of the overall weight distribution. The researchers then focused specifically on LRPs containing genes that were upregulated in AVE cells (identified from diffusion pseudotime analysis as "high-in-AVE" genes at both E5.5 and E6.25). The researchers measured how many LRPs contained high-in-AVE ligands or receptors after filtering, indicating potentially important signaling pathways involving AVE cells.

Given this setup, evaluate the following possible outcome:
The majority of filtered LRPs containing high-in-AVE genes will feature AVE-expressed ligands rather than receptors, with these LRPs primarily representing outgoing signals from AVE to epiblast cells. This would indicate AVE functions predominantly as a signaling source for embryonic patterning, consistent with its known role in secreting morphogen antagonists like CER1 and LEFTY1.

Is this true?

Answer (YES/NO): NO